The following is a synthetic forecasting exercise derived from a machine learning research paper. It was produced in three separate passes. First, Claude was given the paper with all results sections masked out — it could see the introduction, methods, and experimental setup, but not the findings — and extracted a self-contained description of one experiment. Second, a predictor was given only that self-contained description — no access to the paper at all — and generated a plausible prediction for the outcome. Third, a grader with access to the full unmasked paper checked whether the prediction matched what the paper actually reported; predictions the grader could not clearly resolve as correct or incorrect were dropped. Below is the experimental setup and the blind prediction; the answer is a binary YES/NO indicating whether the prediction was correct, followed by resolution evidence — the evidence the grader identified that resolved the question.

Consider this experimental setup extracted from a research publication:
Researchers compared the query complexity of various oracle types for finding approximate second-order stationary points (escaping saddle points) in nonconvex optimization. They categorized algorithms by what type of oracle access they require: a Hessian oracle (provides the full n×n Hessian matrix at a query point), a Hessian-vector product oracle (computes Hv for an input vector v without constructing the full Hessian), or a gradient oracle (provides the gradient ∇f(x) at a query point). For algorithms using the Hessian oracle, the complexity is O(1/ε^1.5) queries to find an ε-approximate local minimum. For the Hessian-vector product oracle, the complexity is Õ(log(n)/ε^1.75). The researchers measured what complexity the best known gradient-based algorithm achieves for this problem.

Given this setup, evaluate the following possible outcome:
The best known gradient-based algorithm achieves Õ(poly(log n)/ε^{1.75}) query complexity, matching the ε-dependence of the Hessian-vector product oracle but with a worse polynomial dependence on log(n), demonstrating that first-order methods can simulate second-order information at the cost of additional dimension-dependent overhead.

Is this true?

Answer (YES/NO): YES